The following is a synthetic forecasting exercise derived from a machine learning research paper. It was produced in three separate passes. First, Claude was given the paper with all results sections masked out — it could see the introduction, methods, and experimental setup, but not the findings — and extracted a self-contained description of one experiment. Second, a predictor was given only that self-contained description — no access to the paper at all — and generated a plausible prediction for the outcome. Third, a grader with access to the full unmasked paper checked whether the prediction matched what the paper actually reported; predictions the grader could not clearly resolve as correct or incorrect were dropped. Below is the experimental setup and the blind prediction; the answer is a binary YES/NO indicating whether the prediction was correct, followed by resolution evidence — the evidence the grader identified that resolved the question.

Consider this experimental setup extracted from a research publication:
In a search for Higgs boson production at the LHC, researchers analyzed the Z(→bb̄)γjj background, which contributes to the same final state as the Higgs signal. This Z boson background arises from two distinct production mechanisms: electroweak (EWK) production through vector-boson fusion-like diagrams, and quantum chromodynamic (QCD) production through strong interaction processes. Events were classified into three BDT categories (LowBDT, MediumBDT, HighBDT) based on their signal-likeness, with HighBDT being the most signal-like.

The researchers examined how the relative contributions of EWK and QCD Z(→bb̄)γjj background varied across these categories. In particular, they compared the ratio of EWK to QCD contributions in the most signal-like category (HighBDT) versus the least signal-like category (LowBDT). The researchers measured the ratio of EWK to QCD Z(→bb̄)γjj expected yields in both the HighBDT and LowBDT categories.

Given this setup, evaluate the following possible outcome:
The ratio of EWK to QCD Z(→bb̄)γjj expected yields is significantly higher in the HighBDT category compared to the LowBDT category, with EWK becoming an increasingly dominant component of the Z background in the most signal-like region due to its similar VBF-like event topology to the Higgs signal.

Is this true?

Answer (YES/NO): YES